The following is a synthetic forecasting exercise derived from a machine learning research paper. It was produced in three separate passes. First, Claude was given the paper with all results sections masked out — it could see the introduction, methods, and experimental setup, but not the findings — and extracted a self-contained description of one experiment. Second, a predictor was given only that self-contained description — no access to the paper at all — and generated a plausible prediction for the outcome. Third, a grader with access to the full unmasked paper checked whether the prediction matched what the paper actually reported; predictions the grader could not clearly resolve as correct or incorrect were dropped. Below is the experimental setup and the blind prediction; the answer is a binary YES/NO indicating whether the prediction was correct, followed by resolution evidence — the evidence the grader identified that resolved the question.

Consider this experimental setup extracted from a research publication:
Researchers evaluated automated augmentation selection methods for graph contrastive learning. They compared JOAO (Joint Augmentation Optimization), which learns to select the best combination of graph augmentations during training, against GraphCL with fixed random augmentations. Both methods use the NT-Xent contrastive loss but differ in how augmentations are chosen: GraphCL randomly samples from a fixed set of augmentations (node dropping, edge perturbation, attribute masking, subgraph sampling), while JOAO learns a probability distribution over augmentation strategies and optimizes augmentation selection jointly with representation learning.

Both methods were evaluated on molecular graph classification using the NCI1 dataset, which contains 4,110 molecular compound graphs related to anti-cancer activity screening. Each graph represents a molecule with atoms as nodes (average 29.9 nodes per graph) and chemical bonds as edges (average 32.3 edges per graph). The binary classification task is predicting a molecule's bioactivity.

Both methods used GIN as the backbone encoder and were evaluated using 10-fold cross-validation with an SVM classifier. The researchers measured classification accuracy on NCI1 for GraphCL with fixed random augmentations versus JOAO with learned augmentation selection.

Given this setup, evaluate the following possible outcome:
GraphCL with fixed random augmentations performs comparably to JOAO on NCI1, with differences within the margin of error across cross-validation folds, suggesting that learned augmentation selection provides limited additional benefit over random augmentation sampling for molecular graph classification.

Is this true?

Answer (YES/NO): YES